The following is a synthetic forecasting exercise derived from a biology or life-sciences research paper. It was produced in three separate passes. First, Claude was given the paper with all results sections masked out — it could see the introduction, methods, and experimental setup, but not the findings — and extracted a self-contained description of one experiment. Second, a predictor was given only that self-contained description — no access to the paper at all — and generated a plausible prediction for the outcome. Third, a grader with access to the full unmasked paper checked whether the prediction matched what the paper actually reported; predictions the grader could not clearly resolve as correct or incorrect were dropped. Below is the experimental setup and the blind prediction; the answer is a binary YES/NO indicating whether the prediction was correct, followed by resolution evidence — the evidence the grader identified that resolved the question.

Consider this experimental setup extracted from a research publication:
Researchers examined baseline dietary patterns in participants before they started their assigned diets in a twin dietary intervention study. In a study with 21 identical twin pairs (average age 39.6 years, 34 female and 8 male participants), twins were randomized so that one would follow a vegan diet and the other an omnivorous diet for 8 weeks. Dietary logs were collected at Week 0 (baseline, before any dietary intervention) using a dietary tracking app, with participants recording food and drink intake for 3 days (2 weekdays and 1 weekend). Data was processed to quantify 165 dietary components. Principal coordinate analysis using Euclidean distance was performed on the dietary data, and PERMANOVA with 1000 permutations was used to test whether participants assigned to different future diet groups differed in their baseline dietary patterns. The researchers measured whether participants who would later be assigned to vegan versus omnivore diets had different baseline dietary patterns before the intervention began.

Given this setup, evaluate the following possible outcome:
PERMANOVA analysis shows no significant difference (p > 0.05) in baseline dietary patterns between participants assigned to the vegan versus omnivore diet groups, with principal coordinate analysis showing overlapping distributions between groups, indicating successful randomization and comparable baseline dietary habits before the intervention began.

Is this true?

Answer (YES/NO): YES